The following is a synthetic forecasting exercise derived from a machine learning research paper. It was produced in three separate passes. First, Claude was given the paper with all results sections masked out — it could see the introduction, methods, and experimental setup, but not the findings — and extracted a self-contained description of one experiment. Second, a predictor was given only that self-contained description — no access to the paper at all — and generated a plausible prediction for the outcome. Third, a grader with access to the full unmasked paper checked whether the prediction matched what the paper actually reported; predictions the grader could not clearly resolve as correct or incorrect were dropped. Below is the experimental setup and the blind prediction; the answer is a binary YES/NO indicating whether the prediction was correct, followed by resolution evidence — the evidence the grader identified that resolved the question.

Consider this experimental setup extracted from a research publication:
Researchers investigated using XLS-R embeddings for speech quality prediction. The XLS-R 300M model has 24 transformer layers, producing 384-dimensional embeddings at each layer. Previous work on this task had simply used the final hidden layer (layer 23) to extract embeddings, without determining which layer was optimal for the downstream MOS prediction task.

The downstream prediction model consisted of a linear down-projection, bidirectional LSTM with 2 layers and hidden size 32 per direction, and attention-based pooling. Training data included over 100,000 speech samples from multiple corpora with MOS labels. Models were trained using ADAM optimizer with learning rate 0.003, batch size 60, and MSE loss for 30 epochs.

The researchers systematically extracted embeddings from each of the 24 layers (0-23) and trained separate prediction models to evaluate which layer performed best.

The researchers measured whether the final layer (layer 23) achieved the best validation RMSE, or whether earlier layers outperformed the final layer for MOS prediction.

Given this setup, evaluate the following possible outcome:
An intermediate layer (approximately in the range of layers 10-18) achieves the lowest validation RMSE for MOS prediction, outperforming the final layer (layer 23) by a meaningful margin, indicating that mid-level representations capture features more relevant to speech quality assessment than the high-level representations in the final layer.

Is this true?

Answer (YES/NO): NO